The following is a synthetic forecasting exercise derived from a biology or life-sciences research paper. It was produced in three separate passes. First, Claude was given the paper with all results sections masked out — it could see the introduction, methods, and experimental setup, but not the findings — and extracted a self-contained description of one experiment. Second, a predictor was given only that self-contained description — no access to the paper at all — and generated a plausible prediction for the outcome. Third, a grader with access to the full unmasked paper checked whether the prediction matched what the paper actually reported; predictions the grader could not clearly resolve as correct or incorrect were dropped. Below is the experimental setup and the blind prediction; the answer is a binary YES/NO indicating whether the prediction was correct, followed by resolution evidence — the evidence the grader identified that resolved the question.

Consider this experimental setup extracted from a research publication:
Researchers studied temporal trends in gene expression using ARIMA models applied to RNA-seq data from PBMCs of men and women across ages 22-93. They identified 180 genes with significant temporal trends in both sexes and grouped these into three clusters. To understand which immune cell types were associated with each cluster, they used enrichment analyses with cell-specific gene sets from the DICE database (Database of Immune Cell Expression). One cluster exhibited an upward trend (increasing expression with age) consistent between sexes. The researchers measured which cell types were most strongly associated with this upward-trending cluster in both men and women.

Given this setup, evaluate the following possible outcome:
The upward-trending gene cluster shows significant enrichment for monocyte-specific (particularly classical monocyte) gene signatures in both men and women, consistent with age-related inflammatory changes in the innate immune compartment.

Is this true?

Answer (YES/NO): NO